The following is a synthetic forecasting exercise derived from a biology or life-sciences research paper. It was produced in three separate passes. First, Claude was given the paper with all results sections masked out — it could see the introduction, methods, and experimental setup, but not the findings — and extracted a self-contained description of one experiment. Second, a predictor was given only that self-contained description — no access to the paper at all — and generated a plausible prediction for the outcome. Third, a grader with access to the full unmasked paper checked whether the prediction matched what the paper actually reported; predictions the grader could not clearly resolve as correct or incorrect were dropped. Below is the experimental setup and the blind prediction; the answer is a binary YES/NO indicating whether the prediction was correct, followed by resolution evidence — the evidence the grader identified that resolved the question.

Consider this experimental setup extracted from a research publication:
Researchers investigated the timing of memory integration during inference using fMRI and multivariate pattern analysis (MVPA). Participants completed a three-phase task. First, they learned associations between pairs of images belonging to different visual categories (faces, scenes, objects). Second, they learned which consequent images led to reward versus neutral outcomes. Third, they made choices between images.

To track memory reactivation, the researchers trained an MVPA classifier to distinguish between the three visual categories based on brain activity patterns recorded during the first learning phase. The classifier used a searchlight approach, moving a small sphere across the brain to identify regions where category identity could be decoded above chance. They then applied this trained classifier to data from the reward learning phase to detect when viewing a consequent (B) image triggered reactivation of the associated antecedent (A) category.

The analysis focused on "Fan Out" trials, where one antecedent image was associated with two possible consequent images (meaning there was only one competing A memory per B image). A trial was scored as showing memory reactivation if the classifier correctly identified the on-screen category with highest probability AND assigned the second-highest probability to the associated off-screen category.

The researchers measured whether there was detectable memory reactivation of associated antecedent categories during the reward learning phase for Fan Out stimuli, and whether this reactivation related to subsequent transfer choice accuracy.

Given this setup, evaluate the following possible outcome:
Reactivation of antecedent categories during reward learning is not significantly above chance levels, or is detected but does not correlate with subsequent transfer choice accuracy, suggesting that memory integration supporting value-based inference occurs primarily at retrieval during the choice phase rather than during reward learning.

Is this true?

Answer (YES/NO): NO